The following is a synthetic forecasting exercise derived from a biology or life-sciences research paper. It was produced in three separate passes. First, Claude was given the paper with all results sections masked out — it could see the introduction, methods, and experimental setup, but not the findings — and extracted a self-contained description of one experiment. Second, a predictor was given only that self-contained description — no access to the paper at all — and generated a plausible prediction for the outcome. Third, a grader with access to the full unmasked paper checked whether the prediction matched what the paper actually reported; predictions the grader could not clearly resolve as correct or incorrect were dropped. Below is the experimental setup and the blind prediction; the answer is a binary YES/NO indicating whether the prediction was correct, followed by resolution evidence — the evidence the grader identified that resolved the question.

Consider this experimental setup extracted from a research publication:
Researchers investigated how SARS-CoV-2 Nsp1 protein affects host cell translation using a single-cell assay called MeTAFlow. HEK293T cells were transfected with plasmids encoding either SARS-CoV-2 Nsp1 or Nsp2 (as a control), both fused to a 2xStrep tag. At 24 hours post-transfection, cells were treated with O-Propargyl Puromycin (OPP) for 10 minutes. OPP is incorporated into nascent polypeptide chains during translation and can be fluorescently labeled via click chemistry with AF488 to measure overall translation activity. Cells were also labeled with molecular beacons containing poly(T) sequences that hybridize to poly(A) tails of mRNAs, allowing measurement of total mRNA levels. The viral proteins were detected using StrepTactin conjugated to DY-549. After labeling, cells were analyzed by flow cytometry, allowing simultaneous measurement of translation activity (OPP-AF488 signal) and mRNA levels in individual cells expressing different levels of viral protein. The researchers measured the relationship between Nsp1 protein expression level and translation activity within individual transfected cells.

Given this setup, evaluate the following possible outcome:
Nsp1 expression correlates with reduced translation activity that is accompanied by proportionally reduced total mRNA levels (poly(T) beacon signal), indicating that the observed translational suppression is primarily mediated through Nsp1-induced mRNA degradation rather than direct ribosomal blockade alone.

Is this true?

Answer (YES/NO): NO